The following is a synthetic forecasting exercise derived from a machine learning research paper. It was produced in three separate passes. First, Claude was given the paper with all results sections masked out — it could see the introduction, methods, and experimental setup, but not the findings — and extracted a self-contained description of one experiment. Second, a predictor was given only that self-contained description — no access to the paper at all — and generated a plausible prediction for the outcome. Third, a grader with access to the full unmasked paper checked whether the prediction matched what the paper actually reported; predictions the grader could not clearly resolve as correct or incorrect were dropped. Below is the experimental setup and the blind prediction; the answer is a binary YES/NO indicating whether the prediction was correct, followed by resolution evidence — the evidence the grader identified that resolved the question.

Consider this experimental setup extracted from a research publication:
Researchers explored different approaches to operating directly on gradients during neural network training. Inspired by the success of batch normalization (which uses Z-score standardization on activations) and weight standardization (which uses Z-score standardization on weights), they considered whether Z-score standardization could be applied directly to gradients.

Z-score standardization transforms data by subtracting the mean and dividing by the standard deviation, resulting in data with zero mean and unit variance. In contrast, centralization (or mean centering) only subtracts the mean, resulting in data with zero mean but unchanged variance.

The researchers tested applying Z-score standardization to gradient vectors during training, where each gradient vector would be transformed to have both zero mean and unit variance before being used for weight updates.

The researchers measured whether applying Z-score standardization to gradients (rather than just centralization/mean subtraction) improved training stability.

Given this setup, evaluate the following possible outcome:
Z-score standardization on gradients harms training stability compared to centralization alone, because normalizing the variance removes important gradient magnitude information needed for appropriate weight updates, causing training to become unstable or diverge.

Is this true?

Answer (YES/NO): NO